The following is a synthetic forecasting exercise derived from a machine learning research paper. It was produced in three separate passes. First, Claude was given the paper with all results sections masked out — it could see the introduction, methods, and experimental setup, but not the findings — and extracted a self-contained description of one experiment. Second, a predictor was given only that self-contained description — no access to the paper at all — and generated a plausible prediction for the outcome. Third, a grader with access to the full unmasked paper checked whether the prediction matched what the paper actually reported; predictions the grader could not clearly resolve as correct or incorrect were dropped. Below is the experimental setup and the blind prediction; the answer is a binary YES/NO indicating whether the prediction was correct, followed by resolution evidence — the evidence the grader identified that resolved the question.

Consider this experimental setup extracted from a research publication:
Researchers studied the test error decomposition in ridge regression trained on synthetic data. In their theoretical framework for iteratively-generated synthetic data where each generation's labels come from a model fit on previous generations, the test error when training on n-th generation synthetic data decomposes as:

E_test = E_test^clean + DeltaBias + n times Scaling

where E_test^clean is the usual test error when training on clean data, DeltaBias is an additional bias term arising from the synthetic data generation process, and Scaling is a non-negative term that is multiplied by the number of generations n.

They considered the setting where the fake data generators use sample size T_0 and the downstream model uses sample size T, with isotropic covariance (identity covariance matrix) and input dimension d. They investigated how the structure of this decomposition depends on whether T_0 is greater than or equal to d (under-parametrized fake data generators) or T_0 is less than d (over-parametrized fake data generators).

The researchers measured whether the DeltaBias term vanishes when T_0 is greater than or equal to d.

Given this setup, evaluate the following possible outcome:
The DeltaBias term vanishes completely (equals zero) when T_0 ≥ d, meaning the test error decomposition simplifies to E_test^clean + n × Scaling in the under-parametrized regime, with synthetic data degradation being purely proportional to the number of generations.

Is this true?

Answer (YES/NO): YES